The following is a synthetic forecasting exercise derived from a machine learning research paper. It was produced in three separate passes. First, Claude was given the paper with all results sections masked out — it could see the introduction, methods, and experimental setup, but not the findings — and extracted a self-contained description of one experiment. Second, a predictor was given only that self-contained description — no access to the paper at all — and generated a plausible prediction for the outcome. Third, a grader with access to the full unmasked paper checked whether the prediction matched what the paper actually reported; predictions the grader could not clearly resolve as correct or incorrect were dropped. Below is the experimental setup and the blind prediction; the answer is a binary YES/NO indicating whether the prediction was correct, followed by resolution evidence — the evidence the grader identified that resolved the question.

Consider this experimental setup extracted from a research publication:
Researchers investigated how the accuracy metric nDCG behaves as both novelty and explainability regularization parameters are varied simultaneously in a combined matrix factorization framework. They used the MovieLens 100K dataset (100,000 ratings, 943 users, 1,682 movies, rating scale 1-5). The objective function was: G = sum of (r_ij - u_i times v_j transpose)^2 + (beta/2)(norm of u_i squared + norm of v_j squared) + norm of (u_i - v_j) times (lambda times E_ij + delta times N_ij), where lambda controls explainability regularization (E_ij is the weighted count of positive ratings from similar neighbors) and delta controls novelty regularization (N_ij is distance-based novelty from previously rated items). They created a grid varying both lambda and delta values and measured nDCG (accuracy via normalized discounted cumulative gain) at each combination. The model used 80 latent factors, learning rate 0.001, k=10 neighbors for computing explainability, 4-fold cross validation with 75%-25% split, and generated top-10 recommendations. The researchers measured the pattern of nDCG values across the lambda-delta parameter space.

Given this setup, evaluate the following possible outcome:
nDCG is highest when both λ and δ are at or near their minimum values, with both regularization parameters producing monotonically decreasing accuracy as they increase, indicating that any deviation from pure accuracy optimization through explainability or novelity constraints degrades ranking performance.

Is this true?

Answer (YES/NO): NO